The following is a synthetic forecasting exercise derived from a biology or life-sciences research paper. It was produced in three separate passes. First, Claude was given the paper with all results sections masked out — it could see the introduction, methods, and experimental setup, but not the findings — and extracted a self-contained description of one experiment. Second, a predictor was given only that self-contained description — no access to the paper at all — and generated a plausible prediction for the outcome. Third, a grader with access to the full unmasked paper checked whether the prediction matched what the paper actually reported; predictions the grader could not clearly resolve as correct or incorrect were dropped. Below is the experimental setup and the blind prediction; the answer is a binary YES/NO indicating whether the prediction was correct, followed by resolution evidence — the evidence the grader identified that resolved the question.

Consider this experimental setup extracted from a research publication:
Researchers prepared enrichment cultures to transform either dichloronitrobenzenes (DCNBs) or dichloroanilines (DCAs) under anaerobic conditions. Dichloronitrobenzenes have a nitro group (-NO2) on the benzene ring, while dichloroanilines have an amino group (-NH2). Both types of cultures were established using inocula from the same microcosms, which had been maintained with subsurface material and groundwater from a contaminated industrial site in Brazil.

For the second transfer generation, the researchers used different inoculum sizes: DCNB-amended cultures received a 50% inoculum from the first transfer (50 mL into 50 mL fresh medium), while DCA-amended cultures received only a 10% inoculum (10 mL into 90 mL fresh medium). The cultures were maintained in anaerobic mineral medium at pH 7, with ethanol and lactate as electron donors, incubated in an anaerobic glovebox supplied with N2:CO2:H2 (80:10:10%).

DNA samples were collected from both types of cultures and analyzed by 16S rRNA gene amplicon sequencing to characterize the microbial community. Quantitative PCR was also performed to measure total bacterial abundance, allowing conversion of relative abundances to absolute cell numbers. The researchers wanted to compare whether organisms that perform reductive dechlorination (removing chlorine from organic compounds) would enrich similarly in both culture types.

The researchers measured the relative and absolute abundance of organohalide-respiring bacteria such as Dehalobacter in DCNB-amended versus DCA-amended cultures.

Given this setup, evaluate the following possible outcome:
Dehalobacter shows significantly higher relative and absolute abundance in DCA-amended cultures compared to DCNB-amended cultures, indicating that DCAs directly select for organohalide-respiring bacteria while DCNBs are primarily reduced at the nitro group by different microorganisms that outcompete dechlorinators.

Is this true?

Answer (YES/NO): NO